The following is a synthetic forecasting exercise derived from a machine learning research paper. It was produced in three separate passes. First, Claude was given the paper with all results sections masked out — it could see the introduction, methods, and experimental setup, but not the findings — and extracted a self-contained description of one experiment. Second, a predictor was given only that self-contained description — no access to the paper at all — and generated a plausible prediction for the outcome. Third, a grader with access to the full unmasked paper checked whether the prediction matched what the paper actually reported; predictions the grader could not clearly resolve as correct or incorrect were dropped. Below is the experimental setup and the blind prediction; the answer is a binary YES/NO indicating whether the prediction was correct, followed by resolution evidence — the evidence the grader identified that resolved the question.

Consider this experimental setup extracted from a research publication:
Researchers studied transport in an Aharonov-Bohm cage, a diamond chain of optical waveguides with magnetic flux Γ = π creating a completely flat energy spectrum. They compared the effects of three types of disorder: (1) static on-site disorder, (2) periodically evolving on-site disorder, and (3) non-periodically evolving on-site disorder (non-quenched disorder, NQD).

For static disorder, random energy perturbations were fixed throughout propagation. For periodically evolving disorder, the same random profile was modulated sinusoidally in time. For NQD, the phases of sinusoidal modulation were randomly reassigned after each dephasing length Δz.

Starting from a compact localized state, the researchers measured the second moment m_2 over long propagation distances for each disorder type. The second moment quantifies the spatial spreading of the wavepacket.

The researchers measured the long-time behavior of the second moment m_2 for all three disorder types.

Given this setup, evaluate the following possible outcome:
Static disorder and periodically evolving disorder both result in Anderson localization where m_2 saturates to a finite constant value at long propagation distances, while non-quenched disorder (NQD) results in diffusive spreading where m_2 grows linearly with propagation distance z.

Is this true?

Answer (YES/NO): NO